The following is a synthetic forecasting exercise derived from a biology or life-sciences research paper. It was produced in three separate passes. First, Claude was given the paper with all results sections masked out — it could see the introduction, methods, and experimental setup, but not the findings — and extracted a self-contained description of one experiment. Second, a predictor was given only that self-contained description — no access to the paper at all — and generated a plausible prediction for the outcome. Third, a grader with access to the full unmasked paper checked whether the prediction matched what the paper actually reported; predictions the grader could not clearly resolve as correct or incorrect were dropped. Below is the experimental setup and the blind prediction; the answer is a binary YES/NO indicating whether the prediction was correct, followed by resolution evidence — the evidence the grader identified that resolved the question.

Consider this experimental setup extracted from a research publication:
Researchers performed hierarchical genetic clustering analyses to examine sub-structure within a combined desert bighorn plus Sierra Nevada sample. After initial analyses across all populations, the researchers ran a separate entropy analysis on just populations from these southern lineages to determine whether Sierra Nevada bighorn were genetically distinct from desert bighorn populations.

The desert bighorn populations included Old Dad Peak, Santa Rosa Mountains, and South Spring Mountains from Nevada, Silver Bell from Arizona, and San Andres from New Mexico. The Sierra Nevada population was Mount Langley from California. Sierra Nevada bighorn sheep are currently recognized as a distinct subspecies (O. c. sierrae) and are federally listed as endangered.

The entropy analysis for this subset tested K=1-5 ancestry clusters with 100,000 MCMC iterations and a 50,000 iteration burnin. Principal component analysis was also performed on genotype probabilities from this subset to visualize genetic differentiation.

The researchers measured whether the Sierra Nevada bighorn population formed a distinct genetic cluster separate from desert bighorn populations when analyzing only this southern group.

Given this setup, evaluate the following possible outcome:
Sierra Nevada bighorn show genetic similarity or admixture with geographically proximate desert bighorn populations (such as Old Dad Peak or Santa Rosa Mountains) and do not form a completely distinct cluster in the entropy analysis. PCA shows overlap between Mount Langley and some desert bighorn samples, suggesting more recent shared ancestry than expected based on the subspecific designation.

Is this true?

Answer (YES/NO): NO